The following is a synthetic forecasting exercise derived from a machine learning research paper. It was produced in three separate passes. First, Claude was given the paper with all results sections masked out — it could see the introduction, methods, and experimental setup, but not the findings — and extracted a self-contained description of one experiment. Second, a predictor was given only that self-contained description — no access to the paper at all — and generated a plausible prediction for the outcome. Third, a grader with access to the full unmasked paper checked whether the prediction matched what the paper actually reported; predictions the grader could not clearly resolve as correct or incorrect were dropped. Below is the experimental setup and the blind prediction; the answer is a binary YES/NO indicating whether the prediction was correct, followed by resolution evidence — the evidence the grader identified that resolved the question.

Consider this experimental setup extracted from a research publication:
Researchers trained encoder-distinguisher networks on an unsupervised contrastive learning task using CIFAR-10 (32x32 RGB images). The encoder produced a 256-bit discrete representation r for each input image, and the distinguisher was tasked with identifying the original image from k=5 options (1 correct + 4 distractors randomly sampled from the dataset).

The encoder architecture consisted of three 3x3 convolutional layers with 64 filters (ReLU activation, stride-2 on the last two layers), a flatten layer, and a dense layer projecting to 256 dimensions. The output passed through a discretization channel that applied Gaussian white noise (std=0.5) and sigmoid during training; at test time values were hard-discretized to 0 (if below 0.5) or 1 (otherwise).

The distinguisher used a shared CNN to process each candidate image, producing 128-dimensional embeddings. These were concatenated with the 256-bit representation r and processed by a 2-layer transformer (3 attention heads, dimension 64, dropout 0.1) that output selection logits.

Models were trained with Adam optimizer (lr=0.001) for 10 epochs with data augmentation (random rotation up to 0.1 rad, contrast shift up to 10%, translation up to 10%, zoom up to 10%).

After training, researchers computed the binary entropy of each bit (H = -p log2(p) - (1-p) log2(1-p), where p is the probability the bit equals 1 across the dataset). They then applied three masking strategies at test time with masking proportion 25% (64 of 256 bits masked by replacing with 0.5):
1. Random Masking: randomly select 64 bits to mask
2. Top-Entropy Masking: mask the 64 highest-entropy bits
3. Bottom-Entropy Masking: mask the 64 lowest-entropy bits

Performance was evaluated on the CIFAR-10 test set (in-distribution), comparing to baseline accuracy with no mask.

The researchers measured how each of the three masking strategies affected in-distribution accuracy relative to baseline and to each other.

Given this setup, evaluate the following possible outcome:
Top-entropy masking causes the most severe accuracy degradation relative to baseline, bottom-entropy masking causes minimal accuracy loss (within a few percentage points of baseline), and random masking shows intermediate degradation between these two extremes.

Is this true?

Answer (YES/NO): NO